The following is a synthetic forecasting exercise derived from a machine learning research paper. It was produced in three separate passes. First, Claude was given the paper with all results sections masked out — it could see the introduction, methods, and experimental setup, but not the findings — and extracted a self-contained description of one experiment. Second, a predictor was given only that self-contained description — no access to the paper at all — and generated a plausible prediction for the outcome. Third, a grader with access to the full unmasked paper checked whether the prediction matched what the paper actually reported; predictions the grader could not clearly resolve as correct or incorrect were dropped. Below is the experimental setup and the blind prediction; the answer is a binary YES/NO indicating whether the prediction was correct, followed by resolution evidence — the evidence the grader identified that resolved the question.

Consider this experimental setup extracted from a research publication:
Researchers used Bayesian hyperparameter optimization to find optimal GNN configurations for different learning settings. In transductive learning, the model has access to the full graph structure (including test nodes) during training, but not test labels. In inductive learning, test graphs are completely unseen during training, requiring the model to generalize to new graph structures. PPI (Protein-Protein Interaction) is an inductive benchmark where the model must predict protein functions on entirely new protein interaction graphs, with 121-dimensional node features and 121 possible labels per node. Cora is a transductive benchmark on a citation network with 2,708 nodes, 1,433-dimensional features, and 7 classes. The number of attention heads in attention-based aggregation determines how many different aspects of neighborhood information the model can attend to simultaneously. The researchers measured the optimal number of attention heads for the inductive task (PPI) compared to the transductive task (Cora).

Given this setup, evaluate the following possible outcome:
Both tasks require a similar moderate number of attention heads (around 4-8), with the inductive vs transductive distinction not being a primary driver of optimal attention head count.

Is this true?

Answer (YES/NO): YES